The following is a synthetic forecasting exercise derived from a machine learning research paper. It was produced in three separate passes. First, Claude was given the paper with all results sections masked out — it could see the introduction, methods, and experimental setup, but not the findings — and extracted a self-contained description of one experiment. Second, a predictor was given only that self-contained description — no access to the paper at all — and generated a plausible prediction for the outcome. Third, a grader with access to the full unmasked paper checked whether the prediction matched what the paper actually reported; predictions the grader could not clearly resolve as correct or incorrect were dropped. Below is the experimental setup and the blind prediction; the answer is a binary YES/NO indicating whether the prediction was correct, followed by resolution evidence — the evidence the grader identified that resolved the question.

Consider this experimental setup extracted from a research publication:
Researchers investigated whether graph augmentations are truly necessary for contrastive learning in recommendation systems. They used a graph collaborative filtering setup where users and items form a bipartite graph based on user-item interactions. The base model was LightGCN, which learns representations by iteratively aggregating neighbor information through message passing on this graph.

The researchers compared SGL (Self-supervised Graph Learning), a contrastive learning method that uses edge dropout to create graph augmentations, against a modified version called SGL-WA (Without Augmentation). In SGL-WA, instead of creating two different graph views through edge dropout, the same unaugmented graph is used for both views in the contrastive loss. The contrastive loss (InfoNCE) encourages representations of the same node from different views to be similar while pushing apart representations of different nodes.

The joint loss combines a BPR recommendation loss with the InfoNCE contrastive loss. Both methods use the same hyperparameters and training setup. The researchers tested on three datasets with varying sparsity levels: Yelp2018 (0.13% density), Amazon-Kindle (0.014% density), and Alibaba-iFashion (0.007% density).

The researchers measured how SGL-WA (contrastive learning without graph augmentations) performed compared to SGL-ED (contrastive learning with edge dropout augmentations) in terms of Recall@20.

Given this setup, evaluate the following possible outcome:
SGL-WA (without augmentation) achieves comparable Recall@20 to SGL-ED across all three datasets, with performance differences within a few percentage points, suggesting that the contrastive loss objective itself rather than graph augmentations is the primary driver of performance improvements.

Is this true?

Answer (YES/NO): YES